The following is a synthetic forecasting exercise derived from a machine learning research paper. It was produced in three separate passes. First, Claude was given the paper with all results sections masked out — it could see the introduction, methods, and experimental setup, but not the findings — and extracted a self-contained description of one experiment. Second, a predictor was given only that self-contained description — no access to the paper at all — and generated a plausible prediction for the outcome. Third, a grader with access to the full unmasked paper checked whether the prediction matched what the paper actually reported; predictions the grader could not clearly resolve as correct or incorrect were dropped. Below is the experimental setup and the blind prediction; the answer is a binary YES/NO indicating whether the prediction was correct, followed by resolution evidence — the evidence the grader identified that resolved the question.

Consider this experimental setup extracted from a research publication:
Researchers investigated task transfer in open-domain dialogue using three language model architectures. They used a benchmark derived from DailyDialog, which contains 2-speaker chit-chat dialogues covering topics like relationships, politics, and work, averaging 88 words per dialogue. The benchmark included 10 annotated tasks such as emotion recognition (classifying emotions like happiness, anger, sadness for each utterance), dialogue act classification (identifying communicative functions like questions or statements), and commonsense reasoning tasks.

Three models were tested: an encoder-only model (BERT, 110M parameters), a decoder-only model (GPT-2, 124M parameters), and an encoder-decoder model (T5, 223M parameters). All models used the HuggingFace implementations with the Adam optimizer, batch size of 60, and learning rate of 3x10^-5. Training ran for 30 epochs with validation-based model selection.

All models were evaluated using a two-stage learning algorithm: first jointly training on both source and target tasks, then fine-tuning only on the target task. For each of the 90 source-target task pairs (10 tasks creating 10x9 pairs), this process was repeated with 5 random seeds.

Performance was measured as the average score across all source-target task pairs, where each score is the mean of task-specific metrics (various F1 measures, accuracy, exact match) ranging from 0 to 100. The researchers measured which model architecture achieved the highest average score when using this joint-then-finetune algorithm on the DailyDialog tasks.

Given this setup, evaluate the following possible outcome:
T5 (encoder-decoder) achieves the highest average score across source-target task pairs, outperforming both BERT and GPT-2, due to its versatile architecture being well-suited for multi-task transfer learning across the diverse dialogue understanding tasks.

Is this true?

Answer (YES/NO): NO